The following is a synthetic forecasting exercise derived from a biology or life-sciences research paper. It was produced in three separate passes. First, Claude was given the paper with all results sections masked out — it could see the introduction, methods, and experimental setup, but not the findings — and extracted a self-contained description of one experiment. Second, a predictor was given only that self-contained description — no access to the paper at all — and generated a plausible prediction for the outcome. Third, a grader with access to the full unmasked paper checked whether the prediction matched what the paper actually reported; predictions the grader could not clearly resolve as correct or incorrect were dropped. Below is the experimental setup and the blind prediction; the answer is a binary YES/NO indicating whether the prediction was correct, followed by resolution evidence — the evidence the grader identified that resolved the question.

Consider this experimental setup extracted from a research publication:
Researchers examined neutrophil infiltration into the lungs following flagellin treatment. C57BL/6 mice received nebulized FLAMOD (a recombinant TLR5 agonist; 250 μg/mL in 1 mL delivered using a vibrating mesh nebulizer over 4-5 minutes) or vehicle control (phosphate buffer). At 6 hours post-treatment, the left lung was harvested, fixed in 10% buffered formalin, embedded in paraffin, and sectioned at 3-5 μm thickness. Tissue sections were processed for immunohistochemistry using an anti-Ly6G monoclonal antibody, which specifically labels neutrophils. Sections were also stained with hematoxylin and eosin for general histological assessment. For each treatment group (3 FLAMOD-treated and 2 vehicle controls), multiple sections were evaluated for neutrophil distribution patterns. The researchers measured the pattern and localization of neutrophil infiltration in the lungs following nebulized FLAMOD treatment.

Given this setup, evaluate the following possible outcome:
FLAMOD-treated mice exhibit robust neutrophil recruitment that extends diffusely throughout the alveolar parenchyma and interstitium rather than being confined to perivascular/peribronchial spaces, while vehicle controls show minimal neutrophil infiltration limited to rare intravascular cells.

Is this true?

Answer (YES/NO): NO